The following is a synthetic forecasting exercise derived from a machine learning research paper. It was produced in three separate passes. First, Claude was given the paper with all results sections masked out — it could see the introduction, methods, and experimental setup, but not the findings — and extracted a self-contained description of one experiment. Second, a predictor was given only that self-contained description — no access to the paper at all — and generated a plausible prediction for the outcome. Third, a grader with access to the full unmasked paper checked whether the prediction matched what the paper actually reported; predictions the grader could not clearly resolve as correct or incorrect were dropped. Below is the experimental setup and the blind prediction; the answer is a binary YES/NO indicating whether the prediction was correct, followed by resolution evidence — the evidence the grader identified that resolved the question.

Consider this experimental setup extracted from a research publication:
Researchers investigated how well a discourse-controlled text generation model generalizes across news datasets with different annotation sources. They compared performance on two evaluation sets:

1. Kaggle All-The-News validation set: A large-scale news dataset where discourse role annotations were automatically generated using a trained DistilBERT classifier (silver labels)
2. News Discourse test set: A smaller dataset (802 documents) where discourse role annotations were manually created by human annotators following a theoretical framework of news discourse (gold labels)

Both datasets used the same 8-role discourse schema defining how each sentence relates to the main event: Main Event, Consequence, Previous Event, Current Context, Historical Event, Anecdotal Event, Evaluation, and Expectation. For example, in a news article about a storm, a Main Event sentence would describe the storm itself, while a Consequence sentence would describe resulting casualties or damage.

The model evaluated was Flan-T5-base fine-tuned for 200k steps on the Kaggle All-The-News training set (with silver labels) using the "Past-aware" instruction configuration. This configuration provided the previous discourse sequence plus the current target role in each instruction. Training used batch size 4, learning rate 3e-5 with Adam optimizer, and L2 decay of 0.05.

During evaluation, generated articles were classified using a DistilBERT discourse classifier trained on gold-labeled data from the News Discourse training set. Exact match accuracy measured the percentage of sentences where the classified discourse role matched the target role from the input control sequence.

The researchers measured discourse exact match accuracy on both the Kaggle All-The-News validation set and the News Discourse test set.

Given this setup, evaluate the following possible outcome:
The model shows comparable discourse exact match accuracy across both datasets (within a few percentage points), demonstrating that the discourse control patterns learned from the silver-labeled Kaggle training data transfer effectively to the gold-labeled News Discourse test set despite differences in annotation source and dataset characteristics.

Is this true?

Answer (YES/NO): YES